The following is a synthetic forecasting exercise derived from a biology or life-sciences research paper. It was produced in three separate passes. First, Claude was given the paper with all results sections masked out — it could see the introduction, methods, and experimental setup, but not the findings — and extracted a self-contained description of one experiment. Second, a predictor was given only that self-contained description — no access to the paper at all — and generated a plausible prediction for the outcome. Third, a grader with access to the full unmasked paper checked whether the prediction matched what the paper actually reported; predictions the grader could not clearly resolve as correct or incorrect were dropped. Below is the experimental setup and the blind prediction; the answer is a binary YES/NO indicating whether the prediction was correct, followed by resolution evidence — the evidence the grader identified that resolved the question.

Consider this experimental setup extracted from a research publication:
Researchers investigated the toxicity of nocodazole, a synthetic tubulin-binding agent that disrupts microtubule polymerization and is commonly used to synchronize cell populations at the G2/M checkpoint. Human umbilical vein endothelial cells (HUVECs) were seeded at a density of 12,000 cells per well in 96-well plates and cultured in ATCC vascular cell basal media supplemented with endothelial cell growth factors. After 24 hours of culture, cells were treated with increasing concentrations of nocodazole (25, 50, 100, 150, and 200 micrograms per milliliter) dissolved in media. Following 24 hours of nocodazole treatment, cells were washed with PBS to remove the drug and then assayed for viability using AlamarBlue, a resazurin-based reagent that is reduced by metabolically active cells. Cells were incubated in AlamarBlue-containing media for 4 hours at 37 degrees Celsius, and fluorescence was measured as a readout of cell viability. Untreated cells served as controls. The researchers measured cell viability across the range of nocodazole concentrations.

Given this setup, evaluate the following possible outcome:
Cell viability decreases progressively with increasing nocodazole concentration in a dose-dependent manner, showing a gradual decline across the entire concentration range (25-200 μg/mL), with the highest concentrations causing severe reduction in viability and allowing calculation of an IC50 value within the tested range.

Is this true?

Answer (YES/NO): NO